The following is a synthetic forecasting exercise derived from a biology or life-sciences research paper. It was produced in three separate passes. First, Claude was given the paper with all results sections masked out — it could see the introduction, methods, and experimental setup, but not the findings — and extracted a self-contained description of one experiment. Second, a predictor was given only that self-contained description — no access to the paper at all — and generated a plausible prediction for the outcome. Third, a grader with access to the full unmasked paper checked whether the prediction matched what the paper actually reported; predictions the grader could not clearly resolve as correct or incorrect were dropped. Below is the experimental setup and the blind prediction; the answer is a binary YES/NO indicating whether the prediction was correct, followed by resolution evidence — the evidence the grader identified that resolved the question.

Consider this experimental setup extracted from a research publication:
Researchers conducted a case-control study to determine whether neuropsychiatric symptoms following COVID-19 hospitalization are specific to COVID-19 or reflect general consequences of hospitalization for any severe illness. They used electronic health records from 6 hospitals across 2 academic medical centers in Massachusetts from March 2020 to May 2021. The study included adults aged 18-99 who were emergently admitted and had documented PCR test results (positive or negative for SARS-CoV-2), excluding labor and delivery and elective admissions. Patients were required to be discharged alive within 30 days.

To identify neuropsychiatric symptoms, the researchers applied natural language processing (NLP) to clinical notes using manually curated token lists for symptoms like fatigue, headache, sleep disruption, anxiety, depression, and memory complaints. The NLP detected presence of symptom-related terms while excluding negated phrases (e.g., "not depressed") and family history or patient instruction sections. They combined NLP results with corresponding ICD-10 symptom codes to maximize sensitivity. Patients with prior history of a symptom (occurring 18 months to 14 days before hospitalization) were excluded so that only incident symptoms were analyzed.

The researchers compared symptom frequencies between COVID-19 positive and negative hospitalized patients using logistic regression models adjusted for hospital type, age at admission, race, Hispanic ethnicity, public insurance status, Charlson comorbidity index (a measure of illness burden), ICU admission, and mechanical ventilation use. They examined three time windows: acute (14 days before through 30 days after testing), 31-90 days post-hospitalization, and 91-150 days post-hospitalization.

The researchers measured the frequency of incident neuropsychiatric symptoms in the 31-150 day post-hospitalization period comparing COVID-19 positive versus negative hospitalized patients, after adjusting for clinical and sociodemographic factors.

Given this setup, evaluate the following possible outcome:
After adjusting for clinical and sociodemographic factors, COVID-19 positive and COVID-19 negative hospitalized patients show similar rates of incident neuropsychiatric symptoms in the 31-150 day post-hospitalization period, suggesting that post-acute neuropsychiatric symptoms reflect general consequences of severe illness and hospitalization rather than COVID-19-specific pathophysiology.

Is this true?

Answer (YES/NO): YES